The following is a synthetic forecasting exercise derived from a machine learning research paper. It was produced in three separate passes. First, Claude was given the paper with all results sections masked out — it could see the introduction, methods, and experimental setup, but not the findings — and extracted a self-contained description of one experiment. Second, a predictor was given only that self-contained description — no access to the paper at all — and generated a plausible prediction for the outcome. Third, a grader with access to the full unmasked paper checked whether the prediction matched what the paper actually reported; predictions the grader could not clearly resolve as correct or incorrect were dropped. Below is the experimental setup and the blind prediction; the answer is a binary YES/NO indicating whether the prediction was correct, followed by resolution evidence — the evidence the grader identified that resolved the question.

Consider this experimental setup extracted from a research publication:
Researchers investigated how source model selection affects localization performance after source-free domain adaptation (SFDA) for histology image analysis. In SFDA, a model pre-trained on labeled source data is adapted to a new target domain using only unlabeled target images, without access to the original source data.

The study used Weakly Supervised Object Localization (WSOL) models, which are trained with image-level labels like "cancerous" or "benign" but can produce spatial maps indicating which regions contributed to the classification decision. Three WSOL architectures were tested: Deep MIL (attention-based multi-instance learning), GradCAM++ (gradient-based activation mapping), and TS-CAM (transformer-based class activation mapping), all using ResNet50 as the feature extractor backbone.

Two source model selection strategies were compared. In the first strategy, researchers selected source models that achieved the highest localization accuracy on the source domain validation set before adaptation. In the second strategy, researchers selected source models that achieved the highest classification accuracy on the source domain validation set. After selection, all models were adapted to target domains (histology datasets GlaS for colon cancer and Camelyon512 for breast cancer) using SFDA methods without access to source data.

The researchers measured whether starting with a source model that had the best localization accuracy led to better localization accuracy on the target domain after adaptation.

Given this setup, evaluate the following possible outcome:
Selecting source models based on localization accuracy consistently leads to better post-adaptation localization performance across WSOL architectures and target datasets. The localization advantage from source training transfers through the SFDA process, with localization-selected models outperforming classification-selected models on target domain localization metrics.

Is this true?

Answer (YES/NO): NO